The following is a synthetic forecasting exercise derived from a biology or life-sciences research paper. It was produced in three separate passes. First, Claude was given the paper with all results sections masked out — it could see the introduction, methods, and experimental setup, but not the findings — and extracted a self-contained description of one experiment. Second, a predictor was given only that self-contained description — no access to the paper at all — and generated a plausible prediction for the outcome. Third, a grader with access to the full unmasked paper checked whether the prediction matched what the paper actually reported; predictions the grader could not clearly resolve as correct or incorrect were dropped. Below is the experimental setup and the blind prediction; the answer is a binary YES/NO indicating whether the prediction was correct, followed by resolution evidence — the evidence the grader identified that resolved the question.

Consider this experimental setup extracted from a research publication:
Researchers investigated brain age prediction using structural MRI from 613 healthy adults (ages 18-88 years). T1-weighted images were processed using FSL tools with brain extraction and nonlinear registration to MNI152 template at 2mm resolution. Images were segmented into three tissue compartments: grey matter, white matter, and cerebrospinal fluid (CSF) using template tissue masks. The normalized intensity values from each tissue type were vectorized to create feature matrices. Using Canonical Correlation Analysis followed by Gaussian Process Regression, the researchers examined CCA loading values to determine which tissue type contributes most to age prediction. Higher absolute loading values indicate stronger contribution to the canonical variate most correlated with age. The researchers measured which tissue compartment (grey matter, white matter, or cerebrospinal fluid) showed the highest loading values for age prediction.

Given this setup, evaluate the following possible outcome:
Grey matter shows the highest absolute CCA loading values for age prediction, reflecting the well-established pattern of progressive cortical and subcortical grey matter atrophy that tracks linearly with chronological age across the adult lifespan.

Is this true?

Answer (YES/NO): NO